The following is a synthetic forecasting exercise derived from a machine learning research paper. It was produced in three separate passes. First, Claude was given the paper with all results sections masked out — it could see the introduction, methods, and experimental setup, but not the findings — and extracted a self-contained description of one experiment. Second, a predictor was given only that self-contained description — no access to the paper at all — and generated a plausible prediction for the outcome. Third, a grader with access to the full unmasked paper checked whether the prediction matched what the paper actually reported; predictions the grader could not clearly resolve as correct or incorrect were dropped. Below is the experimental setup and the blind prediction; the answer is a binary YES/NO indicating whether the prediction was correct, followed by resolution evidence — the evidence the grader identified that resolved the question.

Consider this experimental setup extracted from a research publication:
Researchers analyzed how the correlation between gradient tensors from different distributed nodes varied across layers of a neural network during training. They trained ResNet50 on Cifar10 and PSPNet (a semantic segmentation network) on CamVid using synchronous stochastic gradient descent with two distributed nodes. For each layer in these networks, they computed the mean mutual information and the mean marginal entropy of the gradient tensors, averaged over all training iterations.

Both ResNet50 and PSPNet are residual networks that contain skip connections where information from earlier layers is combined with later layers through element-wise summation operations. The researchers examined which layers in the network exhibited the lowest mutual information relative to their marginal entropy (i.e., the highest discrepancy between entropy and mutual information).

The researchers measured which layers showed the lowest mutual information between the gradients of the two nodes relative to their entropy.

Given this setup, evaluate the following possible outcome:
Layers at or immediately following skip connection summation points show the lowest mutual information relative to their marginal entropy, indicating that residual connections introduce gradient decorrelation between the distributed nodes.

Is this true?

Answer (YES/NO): NO